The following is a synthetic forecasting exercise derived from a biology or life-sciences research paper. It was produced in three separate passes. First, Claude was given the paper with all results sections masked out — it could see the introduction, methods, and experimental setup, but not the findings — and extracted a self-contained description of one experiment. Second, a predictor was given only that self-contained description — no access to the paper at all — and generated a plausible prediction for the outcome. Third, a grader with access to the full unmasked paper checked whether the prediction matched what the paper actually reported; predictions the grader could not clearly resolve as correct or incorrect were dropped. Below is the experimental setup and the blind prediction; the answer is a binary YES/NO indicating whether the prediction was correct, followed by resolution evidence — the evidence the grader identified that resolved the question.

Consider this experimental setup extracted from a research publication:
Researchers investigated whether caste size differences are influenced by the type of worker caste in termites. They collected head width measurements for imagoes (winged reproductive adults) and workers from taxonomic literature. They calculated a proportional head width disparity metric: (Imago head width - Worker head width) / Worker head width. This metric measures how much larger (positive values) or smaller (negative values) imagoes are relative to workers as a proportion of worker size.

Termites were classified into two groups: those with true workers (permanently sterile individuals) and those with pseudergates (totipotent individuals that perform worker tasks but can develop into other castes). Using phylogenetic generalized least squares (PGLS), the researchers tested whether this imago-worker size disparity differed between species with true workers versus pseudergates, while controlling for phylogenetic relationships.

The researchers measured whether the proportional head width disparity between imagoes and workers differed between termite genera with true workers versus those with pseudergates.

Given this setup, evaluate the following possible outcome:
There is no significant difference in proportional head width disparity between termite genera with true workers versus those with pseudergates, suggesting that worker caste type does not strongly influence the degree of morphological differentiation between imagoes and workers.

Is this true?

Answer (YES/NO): YES